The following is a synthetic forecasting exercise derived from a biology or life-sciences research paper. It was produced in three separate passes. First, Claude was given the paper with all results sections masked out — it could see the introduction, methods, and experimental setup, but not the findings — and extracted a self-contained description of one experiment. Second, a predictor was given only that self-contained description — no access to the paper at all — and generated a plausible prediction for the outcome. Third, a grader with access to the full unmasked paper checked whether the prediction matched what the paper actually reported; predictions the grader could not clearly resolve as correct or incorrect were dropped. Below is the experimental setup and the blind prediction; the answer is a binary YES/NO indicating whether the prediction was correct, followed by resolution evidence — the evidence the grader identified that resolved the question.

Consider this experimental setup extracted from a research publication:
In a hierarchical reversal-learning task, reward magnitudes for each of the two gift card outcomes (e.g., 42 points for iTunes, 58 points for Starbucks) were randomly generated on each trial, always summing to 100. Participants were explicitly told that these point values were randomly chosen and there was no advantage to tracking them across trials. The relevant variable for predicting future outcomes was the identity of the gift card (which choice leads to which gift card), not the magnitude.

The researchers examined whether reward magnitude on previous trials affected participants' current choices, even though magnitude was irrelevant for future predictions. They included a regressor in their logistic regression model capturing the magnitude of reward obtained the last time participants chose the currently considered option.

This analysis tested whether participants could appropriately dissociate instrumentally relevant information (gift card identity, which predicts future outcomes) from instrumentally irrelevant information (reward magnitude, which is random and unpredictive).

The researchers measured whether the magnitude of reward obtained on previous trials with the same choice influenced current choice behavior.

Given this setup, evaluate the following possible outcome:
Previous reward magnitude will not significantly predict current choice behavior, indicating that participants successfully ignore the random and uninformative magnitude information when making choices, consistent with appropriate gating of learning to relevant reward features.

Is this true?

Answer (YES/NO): YES